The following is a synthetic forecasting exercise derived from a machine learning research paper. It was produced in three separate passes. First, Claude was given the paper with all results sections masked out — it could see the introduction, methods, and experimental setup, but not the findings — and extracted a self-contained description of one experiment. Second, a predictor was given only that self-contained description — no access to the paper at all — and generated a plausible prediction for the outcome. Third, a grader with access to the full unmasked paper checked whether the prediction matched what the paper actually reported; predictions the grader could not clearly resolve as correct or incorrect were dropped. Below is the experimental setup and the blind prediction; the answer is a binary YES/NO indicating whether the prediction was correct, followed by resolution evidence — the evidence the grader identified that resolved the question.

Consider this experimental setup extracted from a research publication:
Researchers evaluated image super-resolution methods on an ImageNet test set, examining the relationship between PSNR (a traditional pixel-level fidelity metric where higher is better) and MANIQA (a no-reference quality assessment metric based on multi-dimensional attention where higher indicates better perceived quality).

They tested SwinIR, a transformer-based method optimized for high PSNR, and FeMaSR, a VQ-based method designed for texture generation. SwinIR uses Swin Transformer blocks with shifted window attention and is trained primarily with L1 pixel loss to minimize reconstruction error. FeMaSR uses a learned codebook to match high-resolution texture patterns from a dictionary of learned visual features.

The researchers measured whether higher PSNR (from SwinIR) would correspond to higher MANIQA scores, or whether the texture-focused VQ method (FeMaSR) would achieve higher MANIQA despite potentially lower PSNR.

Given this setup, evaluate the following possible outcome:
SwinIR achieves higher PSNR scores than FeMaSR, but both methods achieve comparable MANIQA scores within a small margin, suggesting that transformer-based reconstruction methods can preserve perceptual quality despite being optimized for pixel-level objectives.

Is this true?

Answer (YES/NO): NO